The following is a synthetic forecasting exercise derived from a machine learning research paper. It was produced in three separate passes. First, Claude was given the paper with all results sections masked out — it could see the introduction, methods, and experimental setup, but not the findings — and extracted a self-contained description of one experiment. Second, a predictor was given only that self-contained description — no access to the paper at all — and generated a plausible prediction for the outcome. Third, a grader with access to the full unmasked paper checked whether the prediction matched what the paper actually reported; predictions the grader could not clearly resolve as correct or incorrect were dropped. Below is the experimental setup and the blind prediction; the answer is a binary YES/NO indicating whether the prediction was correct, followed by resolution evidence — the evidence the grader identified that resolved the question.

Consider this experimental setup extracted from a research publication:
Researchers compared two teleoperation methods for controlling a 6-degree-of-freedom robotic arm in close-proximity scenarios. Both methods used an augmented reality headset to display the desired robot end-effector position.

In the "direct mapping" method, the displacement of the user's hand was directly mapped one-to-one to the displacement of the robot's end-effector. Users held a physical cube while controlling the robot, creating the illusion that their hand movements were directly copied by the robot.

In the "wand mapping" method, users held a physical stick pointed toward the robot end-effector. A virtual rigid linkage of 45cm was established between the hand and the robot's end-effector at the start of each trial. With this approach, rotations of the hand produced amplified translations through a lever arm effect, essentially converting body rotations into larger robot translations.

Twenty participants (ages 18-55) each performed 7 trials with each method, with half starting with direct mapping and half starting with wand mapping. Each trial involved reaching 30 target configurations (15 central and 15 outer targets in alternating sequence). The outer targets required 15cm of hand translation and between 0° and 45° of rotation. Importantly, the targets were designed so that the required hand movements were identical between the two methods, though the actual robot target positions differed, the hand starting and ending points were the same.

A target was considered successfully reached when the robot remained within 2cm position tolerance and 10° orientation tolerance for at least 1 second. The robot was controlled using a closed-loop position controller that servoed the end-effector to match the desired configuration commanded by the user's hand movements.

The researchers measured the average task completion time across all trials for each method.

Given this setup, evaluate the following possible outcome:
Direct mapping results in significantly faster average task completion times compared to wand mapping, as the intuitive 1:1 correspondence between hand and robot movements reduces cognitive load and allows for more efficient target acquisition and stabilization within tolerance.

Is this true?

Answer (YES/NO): NO